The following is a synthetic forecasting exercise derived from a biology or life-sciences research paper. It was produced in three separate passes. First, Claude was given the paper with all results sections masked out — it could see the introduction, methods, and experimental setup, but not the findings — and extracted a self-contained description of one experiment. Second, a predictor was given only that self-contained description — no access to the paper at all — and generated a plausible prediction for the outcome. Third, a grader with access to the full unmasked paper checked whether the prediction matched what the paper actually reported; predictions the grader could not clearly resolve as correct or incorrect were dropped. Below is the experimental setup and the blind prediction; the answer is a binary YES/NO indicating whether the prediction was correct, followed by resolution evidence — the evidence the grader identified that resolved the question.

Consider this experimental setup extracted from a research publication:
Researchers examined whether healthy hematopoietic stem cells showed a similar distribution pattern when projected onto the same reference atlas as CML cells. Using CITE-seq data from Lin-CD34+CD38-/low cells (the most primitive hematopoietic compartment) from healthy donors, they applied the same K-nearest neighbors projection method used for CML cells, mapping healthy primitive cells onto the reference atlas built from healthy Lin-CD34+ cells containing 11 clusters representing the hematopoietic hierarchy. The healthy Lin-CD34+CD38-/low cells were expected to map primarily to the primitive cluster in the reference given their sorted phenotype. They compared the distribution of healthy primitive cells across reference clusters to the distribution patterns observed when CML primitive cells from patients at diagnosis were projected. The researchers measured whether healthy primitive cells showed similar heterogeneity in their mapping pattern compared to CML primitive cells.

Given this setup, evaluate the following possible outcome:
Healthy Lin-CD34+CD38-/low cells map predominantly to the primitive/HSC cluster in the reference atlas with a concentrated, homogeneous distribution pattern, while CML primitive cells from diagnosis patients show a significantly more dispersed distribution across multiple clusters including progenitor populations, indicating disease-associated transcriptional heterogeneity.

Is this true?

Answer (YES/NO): NO